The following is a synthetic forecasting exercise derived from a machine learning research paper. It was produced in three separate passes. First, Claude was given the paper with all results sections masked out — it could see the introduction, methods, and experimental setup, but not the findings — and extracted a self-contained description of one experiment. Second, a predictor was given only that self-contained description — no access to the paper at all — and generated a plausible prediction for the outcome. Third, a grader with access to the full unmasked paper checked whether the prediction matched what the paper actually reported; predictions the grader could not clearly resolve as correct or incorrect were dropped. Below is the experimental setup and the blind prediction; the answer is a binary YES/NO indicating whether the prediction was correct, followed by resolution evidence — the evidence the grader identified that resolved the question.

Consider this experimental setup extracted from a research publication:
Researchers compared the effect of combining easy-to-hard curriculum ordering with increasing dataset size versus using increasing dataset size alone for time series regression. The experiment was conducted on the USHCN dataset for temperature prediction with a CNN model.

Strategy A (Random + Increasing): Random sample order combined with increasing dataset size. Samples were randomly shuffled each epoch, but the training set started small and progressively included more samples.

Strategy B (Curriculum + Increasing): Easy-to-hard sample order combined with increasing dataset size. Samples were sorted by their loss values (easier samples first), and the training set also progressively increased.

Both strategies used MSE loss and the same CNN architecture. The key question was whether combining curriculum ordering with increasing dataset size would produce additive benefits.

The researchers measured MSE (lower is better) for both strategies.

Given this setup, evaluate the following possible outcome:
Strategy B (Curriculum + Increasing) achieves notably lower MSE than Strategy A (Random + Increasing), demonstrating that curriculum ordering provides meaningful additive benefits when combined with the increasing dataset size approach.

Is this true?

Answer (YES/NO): NO